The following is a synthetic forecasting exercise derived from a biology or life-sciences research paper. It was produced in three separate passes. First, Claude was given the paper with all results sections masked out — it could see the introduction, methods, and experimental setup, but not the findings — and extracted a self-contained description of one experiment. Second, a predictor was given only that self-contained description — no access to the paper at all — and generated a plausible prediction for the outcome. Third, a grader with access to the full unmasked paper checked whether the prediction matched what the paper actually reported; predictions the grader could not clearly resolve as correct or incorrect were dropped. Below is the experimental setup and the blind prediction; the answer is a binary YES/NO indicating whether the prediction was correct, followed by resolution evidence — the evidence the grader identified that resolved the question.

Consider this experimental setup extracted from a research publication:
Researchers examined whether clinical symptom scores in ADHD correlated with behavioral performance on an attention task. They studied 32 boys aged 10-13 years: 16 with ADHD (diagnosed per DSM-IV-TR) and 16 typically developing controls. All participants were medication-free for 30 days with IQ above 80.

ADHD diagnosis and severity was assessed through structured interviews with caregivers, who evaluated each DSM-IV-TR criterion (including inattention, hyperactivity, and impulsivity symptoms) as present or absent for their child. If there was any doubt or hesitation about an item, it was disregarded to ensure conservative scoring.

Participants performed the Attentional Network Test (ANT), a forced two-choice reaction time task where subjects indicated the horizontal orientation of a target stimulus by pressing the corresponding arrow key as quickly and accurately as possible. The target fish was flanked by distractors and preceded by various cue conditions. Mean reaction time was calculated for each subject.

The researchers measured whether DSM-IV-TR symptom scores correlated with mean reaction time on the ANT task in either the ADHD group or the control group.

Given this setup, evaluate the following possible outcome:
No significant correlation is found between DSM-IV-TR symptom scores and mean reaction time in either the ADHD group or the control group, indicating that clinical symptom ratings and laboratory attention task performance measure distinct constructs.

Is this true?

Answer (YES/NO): YES